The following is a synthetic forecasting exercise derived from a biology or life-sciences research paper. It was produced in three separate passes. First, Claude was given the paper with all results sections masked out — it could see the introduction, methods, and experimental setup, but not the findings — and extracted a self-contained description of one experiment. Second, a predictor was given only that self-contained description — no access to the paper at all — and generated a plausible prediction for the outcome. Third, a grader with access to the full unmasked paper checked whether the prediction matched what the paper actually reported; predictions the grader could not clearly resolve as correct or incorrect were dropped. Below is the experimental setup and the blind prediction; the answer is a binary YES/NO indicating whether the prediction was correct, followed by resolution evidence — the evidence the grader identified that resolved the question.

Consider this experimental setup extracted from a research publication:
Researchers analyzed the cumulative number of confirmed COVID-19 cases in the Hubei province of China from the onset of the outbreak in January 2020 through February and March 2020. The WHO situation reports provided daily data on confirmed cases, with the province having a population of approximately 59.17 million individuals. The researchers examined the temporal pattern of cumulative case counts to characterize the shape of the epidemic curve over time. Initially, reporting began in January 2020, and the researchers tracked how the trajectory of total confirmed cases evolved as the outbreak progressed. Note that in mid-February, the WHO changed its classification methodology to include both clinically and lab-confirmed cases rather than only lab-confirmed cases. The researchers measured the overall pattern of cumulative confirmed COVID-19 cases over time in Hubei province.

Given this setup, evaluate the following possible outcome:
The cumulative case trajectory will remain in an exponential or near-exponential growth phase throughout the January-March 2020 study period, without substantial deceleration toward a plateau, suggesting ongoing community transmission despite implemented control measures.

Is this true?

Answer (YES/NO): NO